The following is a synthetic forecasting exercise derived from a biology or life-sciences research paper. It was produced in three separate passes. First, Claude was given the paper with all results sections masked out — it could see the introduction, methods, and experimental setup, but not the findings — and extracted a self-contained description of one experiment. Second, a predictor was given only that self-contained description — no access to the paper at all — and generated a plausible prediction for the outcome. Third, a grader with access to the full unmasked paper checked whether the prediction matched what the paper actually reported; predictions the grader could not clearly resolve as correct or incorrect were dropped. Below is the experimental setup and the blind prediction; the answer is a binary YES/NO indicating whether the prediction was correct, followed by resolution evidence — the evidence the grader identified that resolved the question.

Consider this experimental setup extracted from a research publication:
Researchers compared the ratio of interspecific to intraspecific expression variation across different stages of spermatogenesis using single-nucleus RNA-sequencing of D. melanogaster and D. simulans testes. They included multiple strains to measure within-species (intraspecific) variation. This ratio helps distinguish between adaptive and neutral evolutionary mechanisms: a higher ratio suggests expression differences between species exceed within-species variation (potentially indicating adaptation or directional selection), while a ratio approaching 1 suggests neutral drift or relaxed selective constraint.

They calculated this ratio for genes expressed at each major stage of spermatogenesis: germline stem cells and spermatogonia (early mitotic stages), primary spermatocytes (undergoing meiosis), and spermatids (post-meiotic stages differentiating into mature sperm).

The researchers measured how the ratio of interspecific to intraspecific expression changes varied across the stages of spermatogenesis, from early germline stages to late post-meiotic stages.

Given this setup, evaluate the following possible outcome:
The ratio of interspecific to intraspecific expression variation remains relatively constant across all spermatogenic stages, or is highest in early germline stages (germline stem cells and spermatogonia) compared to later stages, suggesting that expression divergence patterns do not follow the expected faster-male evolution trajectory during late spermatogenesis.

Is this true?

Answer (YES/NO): YES